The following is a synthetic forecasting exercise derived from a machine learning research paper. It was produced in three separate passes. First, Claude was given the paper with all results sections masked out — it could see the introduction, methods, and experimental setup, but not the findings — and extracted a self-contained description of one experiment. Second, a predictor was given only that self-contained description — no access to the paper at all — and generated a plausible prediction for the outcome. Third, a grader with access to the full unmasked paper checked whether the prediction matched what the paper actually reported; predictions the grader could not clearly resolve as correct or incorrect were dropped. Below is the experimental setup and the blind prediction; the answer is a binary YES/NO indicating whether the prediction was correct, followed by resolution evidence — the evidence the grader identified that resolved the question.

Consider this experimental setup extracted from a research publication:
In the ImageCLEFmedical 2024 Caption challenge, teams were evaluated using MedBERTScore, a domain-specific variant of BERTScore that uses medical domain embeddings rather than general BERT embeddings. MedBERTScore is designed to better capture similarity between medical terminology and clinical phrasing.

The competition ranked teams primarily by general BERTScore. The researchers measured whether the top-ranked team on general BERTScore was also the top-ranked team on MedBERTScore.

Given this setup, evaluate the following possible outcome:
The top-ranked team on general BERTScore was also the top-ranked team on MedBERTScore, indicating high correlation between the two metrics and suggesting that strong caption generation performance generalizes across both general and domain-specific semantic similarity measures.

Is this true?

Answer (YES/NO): NO